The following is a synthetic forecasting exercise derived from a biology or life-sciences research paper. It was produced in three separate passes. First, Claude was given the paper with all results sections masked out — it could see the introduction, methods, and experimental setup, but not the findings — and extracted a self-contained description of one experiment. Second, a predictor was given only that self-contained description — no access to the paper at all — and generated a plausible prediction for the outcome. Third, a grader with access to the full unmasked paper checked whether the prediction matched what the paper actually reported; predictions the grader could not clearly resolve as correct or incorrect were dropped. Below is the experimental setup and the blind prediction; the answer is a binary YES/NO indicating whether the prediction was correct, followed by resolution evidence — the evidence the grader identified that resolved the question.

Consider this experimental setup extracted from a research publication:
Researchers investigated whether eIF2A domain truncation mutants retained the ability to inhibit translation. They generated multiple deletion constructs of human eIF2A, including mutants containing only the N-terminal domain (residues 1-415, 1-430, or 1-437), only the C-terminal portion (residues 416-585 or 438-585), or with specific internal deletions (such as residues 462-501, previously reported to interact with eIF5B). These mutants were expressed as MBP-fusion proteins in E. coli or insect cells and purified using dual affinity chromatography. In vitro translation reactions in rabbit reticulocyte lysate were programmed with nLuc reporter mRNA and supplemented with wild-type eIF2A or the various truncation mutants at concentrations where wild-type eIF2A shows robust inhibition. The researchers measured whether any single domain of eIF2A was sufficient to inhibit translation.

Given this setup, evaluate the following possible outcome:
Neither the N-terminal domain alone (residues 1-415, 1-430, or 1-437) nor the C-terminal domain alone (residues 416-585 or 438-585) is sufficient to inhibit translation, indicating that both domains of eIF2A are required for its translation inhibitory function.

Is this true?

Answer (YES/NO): YES